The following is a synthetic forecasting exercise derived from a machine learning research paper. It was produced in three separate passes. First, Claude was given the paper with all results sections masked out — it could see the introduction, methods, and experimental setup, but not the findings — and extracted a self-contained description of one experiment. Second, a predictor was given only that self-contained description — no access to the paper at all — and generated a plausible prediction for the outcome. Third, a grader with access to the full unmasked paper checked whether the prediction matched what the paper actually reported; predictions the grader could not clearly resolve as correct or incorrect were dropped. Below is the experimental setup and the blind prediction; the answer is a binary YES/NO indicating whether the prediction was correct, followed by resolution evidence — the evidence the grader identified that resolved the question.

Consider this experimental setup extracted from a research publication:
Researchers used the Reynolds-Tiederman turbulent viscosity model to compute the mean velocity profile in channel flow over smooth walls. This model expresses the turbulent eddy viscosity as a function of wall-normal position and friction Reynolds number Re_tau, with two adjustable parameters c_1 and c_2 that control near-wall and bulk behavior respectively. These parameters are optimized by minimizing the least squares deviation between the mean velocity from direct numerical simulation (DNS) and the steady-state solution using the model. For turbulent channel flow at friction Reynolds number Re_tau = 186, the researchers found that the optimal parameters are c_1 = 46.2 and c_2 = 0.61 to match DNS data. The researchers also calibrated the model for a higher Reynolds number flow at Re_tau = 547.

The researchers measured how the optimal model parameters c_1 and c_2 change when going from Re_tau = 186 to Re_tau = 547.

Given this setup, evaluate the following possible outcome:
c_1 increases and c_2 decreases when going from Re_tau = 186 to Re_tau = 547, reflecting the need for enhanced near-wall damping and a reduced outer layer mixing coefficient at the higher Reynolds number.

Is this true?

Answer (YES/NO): NO